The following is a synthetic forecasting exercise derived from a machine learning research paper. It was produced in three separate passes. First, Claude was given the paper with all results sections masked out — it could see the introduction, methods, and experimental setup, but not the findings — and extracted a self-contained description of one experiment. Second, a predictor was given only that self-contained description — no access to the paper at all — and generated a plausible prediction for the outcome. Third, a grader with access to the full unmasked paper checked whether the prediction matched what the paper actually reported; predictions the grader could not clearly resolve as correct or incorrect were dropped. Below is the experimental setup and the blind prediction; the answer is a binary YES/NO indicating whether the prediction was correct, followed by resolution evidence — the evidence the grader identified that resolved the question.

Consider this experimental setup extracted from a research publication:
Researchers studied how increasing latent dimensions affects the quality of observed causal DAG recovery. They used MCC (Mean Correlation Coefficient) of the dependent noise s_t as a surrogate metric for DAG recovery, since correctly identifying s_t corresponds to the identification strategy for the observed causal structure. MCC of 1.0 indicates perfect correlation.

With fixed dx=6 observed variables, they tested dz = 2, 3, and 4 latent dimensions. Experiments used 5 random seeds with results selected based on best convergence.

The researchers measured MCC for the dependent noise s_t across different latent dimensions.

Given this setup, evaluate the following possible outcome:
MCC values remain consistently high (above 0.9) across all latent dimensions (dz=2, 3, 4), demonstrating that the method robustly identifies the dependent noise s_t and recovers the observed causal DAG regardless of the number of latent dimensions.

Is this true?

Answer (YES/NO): NO